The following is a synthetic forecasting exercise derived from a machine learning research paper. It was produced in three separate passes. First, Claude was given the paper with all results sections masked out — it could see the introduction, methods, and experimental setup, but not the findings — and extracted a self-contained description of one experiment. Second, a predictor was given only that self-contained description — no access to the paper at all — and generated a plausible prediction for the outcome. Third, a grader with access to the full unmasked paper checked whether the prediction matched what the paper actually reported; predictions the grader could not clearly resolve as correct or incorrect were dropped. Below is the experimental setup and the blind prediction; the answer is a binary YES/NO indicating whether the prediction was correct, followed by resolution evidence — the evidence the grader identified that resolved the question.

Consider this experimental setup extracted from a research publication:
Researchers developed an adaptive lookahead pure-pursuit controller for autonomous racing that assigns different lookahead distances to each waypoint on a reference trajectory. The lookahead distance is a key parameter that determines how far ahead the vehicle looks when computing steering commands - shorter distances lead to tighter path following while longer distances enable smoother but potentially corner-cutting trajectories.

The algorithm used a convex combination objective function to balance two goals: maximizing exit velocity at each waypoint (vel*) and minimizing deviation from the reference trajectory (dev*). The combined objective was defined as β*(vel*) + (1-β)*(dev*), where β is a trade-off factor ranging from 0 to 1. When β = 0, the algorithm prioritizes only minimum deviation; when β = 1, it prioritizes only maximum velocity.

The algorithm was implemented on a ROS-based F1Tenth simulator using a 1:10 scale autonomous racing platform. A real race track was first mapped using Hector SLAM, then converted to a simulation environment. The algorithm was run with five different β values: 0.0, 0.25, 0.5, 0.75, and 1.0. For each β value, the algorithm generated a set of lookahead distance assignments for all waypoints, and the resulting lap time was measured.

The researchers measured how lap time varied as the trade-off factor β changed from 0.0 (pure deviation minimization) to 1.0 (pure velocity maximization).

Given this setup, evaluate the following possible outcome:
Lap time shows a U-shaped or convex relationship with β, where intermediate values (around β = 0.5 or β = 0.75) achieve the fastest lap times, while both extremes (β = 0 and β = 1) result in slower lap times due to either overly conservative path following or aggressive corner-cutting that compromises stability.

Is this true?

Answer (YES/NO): YES